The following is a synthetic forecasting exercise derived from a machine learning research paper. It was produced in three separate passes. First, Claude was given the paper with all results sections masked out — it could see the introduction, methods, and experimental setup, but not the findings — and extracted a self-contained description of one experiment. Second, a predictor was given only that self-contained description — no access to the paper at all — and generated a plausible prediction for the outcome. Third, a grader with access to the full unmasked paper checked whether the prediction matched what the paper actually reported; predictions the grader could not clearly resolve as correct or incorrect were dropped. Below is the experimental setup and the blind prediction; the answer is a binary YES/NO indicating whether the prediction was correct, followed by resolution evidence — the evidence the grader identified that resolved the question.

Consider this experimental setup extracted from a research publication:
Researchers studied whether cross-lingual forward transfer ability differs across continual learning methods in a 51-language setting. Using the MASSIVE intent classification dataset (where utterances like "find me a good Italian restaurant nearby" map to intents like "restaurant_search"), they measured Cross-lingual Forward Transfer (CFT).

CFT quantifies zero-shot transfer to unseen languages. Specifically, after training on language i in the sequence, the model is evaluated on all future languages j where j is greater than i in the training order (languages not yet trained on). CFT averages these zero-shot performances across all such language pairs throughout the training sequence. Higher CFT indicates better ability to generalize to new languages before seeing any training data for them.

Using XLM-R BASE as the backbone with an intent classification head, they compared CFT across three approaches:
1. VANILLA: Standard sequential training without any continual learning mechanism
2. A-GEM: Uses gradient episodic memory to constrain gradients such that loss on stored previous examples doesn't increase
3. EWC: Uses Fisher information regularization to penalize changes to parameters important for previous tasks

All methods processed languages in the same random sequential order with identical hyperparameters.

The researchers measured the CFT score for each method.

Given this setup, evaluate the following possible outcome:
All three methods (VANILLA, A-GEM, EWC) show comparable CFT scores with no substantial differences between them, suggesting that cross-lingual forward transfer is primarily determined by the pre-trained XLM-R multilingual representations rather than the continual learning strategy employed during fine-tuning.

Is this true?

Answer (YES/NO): YES